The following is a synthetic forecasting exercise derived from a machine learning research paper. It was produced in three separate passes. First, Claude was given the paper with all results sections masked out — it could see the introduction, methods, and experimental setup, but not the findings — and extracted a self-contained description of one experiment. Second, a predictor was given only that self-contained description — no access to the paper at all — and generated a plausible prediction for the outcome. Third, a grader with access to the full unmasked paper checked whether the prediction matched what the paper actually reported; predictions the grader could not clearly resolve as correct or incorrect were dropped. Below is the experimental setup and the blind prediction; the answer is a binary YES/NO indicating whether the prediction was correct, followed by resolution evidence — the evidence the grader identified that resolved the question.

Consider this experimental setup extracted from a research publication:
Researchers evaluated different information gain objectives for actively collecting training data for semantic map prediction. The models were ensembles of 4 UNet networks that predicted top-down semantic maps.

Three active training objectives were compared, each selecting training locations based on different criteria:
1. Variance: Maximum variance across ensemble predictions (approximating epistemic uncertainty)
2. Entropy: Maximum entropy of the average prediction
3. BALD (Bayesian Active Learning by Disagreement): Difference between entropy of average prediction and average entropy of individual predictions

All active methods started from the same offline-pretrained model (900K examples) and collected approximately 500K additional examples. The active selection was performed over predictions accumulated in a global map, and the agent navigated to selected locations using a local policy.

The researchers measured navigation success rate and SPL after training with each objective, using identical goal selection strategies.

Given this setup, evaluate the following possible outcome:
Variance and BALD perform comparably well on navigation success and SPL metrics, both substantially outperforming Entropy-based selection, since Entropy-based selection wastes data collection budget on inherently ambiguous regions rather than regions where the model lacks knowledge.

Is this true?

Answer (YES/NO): NO